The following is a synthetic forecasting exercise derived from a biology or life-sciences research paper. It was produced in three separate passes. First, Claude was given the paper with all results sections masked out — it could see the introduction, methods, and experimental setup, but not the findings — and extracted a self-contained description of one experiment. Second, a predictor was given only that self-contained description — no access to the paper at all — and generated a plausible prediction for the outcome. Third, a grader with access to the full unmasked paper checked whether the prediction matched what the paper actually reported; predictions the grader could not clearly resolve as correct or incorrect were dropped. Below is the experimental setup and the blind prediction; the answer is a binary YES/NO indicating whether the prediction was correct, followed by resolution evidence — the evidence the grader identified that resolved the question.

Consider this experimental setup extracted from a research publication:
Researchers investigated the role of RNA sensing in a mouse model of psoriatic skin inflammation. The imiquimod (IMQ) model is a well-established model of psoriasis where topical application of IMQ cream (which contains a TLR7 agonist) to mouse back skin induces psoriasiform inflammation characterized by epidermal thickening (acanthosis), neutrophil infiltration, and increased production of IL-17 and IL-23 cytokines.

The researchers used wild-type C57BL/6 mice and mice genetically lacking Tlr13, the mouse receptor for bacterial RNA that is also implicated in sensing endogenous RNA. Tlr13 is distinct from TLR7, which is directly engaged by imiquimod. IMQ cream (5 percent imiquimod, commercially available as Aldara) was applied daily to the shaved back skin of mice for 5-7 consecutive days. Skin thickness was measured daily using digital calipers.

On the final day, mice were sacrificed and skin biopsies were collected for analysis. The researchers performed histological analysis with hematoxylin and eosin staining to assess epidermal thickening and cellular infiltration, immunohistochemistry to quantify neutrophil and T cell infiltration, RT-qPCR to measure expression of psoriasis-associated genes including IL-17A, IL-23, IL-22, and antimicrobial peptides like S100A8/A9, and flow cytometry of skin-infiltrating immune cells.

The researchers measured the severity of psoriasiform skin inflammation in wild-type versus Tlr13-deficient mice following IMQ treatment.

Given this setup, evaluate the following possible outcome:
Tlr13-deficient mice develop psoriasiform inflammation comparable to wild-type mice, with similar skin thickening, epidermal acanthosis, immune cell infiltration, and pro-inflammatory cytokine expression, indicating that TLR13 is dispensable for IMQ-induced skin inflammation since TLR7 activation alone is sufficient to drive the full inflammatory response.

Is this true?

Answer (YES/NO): NO